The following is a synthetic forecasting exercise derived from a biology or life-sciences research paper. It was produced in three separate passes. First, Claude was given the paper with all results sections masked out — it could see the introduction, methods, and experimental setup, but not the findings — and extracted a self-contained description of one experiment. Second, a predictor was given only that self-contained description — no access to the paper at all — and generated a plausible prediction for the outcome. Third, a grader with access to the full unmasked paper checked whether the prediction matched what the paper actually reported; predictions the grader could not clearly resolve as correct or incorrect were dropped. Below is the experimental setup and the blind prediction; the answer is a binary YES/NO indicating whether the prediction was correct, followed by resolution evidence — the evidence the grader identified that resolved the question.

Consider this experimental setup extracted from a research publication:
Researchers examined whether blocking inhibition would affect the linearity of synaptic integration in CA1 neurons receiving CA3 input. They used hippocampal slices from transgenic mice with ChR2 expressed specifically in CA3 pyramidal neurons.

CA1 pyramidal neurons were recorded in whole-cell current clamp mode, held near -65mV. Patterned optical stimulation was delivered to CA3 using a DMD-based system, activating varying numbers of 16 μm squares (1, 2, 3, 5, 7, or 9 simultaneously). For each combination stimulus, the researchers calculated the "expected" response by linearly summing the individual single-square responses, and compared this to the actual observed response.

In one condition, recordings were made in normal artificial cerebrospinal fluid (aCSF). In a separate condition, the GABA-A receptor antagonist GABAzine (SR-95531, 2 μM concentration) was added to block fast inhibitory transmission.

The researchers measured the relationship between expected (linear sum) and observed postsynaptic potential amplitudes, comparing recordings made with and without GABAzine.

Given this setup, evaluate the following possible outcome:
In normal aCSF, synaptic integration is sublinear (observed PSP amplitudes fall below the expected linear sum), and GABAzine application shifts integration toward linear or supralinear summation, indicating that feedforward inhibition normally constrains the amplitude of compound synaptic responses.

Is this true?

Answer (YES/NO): YES